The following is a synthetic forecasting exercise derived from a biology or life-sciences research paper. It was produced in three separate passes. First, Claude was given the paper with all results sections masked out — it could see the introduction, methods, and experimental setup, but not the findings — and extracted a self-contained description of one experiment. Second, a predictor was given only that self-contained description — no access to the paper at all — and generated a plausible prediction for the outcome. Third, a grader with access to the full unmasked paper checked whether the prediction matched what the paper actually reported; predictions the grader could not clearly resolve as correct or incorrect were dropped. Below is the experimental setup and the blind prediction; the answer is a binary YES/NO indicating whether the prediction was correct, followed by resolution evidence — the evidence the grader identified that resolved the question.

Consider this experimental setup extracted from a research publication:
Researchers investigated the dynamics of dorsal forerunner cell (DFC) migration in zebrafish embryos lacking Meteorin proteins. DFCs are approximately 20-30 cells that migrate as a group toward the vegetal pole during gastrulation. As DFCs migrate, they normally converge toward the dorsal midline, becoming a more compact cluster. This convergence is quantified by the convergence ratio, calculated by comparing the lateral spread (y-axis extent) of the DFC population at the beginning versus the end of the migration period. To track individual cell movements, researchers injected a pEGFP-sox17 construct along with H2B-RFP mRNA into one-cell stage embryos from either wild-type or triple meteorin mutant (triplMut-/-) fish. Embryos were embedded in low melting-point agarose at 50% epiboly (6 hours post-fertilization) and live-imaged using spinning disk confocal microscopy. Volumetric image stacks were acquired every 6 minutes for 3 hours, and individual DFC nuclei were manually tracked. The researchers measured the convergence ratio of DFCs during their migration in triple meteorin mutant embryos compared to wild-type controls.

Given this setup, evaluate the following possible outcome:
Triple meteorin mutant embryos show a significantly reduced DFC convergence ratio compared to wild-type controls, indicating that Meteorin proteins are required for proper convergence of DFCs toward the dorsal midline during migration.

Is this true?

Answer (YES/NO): YES